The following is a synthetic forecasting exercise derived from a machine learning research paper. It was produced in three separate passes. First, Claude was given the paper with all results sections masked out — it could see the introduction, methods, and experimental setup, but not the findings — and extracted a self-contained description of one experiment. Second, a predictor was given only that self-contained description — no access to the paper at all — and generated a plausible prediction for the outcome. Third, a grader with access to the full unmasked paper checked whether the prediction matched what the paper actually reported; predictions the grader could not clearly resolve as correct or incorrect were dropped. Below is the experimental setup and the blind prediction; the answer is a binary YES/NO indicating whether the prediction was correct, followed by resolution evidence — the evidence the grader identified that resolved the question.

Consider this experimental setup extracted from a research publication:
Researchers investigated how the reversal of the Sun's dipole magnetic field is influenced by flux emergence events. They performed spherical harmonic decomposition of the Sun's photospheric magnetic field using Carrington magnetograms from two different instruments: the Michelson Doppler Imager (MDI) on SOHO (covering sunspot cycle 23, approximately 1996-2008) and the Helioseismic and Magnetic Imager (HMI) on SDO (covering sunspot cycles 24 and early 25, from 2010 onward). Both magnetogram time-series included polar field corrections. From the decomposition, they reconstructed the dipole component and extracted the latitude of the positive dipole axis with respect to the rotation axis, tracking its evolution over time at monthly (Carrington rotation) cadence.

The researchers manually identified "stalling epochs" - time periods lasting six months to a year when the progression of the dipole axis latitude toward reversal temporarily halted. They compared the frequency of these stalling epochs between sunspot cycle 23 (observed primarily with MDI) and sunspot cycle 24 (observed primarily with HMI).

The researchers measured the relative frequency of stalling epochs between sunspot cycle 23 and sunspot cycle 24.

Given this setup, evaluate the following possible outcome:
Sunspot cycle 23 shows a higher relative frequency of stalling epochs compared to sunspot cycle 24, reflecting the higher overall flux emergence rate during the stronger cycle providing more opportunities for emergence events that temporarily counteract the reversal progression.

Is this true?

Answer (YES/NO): NO